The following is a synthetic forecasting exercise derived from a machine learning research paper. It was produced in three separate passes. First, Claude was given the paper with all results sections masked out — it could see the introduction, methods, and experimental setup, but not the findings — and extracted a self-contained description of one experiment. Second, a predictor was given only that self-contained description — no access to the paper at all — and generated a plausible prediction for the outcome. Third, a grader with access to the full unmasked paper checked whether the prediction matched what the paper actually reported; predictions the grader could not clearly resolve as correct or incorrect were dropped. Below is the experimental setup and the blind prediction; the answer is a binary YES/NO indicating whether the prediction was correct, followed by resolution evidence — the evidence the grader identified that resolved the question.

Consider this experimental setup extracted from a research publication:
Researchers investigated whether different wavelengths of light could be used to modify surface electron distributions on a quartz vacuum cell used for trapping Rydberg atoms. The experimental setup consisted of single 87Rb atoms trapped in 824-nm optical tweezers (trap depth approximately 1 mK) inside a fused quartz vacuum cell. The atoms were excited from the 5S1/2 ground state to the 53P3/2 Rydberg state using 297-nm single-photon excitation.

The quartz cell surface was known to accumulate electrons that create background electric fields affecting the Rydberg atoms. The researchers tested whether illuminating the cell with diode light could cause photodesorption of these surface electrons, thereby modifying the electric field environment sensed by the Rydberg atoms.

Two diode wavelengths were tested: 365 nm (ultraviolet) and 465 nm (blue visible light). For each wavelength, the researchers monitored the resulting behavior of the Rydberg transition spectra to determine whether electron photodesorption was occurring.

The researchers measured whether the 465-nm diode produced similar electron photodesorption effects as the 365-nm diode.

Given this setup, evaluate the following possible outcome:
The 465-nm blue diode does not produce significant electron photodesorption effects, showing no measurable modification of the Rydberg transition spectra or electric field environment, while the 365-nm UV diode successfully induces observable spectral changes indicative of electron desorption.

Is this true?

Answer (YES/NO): NO